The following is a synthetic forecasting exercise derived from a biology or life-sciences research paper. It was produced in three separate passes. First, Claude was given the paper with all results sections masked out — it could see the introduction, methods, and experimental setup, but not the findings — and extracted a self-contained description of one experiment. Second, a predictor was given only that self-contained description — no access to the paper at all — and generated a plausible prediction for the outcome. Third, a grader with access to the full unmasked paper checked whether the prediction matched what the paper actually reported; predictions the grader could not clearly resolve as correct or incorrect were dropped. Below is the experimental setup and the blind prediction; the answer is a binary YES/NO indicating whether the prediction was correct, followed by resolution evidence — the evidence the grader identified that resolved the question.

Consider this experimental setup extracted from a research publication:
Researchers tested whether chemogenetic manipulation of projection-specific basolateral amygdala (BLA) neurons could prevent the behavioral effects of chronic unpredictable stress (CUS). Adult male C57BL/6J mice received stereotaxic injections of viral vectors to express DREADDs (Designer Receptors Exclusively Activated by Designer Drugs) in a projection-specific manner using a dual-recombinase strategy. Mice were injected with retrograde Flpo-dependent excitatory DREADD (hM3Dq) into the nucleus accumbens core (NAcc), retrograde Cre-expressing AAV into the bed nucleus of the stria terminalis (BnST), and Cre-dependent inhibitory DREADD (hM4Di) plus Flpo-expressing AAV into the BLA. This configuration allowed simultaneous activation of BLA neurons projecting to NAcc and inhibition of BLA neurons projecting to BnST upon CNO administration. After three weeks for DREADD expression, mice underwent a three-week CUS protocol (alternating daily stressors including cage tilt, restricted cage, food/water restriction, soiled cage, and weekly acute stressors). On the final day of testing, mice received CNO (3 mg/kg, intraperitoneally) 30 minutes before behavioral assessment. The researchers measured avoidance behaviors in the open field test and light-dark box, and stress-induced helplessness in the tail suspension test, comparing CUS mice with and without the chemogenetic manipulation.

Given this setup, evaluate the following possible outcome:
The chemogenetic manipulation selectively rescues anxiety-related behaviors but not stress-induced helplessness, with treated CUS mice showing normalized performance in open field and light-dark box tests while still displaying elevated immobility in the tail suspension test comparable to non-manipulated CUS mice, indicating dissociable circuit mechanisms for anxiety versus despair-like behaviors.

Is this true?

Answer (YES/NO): NO